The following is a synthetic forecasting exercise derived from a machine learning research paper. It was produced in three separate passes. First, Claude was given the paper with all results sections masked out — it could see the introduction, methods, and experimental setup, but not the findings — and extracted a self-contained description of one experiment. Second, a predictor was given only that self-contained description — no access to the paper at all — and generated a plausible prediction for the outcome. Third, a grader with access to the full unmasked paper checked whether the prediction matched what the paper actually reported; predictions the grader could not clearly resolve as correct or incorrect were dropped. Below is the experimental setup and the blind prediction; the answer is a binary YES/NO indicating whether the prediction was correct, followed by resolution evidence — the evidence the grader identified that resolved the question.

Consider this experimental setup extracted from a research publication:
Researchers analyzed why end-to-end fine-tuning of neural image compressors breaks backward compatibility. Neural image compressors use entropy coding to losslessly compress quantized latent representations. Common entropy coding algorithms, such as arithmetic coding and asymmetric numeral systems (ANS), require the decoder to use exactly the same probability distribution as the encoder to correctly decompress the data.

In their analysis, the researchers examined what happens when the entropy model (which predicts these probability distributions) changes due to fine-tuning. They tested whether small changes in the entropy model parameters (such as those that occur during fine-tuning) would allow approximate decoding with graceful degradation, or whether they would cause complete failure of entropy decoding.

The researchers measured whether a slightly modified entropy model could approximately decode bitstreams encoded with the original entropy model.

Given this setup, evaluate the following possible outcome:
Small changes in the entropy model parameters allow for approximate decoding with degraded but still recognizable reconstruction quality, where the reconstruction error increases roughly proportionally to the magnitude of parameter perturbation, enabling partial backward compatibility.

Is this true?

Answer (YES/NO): NO